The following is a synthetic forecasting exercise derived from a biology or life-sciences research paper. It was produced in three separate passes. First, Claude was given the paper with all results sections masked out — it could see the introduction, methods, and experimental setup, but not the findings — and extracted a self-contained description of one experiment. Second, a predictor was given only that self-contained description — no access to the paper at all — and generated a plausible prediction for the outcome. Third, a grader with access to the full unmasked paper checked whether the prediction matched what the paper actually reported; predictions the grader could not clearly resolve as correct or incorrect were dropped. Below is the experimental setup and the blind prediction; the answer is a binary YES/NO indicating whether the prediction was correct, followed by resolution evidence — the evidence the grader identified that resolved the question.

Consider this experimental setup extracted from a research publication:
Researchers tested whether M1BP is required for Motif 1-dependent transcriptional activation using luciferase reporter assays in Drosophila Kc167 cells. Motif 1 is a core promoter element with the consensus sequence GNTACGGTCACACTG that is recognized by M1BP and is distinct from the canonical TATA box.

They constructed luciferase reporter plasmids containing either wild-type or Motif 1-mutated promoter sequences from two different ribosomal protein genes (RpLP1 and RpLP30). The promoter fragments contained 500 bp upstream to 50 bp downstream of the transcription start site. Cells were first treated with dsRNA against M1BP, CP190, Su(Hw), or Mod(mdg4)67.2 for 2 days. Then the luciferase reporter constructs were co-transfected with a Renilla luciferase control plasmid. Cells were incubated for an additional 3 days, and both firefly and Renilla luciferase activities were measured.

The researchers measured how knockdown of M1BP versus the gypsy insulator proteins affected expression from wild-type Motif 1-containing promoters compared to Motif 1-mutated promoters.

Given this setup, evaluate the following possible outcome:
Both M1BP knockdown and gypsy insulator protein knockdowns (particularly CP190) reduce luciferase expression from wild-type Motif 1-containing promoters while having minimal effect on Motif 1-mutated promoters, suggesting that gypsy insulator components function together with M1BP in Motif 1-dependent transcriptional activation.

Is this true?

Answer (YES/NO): NO